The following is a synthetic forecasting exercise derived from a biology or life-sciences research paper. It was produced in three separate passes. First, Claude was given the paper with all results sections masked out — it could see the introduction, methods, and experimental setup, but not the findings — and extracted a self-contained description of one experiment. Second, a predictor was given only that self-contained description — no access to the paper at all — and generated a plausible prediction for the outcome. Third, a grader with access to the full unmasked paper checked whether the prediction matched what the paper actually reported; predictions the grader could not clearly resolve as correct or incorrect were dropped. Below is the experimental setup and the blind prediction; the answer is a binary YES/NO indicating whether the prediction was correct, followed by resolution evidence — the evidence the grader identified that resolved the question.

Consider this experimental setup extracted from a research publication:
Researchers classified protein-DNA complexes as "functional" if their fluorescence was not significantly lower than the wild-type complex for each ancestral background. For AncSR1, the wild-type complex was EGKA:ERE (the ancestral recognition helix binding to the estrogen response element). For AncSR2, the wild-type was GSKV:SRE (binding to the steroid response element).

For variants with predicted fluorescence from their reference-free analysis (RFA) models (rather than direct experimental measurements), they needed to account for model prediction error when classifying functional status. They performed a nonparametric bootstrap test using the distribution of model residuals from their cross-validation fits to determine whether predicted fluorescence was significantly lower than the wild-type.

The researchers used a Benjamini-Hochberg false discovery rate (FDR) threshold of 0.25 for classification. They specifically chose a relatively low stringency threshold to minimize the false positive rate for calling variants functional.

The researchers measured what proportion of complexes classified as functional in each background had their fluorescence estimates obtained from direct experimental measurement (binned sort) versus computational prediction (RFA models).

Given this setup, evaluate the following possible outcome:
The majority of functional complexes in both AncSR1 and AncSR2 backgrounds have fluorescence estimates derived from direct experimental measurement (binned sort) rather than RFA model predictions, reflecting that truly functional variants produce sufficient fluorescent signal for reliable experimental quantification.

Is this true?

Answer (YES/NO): YES